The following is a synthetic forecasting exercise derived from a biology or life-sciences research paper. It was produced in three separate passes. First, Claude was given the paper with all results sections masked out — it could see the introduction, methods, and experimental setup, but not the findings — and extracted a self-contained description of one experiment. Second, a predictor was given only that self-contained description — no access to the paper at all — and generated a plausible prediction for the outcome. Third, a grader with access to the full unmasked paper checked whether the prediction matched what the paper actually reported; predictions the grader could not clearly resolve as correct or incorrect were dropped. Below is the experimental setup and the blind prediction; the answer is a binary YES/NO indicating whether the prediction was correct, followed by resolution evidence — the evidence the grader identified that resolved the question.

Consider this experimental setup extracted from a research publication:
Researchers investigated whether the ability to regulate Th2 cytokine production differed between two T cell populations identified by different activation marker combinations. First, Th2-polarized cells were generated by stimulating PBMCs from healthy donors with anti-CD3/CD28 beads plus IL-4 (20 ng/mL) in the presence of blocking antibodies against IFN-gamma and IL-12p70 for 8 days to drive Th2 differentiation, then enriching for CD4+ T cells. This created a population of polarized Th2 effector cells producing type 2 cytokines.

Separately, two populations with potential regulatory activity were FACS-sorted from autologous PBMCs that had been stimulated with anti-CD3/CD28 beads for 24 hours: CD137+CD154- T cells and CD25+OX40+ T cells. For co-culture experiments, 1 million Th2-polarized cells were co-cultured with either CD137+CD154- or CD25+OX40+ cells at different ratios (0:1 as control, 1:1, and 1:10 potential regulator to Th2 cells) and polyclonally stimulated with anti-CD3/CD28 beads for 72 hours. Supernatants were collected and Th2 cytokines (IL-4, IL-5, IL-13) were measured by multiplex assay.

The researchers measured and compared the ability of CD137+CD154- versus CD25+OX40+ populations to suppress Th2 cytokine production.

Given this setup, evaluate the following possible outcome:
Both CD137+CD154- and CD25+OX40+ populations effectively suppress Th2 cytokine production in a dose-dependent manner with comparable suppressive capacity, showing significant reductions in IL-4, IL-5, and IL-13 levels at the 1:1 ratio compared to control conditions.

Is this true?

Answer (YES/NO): NO